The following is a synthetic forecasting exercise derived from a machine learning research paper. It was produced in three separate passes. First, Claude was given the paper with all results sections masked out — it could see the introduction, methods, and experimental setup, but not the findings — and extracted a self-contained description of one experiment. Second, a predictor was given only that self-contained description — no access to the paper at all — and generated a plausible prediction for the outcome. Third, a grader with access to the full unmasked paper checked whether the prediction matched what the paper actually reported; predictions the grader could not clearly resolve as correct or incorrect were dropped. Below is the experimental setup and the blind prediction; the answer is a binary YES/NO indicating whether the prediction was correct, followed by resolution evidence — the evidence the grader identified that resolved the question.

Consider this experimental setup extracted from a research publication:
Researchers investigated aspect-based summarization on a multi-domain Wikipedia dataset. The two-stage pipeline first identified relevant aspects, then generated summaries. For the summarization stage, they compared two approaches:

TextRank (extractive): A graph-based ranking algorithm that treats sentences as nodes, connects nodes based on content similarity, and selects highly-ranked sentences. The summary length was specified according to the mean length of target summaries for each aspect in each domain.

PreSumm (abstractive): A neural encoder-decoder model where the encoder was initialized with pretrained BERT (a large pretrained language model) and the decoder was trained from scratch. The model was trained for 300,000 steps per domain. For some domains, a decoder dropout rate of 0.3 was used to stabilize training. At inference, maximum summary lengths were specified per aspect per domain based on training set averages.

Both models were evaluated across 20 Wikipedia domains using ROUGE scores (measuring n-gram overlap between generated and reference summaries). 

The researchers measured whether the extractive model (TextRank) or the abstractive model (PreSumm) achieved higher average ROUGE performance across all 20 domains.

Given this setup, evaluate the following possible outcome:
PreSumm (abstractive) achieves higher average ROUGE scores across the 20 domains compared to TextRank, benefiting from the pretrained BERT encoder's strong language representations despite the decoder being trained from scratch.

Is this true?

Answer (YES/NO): YES